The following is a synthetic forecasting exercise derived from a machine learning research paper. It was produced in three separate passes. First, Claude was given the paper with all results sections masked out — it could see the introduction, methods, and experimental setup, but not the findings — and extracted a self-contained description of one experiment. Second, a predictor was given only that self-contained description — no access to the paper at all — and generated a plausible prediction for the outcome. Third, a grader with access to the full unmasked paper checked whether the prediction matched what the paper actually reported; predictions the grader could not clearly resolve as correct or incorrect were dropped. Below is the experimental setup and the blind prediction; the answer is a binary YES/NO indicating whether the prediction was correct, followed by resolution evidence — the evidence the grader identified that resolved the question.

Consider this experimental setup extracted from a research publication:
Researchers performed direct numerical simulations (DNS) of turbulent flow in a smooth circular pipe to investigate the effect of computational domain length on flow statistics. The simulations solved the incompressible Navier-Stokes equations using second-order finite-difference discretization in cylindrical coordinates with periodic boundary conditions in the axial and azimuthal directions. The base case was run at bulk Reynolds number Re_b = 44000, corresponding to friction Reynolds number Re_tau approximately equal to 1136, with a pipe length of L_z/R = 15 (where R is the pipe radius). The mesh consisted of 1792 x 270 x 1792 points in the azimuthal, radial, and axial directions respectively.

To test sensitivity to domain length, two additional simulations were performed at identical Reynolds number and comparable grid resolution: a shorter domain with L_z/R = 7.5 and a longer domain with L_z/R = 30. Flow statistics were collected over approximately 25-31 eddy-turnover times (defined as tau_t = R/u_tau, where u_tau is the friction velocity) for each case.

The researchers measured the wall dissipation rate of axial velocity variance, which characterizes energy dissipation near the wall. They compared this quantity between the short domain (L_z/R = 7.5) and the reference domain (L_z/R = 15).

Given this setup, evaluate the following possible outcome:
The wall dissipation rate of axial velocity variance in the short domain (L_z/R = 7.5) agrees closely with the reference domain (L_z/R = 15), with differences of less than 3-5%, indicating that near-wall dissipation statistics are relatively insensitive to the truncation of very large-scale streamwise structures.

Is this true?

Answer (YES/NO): NO